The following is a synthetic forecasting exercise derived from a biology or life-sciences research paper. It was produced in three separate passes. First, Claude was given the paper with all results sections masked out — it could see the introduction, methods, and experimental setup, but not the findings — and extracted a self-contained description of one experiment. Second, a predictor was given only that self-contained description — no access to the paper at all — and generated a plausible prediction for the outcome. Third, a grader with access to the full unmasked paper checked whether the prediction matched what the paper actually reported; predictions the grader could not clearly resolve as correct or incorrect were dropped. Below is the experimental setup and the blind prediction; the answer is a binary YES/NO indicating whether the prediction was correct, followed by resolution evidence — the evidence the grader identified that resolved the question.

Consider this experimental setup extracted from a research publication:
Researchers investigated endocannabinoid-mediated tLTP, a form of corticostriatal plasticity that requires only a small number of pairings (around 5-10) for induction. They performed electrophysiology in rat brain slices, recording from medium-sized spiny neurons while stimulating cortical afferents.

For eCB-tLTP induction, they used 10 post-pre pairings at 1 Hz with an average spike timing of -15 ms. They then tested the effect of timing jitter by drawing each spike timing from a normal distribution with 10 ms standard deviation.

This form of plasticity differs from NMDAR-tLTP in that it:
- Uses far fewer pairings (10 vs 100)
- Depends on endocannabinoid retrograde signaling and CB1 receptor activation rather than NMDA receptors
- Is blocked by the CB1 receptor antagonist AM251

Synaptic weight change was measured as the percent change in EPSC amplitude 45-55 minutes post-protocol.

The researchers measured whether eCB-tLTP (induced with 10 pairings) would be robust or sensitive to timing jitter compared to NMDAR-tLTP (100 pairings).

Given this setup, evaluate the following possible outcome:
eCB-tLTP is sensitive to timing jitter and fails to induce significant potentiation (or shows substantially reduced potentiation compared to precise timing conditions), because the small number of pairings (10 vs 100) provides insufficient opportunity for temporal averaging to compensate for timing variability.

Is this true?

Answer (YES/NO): NO